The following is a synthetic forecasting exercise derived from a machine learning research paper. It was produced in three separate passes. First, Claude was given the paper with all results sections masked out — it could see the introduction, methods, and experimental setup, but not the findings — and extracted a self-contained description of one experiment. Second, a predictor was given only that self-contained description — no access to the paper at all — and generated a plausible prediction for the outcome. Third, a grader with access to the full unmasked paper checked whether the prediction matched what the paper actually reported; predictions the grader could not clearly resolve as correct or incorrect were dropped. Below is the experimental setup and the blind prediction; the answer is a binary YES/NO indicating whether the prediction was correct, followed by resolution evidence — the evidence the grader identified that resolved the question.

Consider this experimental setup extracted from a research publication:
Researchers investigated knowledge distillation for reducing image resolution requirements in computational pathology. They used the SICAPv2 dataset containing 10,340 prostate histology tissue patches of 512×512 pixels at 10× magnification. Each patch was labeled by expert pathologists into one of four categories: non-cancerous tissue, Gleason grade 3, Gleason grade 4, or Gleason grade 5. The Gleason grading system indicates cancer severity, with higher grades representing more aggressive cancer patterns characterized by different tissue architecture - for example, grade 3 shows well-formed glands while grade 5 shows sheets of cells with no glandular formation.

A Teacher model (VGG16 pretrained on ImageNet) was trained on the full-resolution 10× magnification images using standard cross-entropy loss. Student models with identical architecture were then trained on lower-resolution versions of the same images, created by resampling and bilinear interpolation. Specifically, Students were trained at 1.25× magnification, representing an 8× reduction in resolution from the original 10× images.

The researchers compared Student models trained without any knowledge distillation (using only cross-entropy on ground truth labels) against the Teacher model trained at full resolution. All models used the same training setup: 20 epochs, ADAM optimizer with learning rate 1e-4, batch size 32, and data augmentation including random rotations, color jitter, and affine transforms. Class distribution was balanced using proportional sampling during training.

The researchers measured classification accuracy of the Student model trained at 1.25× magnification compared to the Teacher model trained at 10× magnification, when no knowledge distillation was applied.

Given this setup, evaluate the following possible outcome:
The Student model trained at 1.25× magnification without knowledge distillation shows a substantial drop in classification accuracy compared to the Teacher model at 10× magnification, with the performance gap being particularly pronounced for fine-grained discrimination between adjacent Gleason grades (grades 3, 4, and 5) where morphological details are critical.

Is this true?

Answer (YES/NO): NO